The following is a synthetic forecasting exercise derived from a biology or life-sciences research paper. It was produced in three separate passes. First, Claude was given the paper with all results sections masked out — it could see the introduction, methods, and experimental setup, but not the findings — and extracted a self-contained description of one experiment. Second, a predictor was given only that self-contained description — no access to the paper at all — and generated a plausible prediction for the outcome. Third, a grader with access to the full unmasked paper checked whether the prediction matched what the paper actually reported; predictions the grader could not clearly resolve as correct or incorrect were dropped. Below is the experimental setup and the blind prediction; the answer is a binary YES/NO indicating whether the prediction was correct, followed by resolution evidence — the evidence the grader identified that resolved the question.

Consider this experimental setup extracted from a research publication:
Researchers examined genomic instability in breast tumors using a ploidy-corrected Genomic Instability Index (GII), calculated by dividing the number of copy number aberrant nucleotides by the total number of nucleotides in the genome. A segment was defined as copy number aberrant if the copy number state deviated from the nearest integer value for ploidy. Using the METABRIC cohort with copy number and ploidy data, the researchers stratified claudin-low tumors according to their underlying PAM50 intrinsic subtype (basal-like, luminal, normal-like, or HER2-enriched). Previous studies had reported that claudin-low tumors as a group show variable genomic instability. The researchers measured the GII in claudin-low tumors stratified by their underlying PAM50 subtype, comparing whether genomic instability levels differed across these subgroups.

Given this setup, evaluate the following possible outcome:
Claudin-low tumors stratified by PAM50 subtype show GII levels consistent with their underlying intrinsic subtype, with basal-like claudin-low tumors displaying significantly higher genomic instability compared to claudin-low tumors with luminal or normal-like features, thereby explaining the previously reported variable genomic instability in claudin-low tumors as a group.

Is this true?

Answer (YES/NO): NO